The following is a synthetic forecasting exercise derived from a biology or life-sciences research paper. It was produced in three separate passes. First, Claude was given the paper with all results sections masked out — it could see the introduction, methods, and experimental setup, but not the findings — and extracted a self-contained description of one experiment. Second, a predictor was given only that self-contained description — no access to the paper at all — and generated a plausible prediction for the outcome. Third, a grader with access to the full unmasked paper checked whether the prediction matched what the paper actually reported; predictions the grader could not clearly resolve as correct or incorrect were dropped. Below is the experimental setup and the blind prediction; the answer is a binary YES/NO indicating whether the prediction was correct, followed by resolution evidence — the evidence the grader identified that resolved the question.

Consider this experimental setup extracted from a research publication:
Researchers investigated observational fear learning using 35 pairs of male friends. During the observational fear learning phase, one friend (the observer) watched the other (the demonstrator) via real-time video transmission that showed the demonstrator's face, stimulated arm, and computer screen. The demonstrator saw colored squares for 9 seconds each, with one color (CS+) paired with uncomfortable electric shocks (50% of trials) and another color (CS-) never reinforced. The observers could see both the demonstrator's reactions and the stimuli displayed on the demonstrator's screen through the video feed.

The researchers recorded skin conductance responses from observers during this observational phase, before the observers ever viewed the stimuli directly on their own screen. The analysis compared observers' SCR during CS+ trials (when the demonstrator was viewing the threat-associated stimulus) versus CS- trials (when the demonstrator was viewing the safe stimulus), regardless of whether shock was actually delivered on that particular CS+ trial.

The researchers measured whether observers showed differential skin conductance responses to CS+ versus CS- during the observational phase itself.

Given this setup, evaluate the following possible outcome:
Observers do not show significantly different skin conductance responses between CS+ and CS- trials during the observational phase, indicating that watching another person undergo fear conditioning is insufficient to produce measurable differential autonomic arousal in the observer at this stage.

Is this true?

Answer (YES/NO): YES